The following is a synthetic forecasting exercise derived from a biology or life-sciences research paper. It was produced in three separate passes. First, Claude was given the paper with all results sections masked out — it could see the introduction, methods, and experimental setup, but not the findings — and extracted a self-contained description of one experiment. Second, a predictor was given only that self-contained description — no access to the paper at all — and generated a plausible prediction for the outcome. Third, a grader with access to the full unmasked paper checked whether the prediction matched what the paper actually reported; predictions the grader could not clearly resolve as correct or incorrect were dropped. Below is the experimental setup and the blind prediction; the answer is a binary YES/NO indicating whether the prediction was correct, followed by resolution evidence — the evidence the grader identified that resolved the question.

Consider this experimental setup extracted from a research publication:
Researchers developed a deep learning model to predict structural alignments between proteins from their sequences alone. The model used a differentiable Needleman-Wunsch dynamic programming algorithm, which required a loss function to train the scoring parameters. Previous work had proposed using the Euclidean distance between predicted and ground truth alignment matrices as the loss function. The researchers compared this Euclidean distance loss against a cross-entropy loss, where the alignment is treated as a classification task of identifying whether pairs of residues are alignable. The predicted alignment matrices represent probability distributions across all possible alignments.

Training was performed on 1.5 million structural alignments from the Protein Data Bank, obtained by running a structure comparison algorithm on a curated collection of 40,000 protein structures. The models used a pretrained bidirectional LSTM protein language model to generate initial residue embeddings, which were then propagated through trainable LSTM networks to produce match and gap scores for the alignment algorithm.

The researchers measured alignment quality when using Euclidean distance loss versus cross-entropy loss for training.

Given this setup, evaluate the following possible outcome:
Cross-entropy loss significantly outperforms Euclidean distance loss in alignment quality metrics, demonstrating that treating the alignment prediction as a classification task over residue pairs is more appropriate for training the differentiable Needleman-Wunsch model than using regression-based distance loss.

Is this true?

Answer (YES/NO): NO